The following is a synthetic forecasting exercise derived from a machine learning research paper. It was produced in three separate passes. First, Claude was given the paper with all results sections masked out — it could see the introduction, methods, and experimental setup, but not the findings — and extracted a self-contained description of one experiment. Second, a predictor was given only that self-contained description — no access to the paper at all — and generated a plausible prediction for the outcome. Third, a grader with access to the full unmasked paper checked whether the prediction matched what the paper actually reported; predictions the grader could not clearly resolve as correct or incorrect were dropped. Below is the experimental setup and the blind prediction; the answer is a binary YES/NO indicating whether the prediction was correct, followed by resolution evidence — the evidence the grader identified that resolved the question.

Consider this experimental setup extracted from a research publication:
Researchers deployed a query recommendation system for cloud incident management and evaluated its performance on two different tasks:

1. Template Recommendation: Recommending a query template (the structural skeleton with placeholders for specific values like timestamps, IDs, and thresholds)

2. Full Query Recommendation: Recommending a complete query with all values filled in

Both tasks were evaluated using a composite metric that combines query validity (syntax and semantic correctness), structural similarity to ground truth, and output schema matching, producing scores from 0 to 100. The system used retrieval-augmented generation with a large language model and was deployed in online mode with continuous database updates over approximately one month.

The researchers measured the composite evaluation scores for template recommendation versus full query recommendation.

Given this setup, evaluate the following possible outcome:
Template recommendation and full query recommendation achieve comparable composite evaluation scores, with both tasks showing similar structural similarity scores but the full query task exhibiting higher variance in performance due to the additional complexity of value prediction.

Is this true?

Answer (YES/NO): NO